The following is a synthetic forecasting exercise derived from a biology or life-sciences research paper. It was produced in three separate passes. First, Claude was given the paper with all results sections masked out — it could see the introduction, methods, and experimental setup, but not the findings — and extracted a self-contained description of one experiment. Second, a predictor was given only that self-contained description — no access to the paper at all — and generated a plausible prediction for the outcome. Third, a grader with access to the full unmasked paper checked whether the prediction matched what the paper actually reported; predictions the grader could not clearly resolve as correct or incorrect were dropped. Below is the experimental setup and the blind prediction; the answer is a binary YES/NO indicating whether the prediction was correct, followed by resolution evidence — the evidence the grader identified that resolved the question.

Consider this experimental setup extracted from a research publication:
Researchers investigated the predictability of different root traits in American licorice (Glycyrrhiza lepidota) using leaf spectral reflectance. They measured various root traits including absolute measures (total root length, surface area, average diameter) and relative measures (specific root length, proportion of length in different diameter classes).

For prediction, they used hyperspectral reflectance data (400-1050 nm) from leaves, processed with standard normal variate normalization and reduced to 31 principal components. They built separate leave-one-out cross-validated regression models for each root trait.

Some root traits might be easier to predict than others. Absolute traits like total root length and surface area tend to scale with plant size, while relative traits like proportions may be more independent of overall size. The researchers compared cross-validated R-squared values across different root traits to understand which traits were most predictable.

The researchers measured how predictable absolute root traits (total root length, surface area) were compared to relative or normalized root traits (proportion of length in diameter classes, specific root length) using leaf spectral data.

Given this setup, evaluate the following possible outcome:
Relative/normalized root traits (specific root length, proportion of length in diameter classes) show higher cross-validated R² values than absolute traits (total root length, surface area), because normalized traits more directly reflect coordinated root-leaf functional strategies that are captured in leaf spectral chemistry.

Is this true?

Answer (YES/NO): NO